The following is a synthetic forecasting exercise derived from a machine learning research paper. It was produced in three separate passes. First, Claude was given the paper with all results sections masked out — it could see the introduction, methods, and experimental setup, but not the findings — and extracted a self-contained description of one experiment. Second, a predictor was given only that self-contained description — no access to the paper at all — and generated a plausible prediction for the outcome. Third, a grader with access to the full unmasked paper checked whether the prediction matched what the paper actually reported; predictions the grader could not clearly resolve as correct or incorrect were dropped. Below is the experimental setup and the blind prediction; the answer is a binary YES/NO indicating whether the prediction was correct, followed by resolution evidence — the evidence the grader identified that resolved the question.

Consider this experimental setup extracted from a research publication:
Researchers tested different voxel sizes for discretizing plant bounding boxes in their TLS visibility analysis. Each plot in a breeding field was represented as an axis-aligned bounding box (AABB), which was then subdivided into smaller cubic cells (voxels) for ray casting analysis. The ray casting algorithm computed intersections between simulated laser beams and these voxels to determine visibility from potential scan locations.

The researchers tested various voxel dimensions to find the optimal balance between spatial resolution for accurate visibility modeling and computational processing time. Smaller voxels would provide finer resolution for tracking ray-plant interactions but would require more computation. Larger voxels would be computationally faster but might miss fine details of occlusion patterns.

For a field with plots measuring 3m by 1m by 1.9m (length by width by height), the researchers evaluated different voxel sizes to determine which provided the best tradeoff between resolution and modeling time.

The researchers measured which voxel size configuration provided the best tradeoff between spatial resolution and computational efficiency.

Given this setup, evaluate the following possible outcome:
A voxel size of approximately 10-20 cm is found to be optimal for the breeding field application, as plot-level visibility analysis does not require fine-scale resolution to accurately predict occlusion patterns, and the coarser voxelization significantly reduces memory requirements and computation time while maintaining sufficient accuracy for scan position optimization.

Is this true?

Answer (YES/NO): NO